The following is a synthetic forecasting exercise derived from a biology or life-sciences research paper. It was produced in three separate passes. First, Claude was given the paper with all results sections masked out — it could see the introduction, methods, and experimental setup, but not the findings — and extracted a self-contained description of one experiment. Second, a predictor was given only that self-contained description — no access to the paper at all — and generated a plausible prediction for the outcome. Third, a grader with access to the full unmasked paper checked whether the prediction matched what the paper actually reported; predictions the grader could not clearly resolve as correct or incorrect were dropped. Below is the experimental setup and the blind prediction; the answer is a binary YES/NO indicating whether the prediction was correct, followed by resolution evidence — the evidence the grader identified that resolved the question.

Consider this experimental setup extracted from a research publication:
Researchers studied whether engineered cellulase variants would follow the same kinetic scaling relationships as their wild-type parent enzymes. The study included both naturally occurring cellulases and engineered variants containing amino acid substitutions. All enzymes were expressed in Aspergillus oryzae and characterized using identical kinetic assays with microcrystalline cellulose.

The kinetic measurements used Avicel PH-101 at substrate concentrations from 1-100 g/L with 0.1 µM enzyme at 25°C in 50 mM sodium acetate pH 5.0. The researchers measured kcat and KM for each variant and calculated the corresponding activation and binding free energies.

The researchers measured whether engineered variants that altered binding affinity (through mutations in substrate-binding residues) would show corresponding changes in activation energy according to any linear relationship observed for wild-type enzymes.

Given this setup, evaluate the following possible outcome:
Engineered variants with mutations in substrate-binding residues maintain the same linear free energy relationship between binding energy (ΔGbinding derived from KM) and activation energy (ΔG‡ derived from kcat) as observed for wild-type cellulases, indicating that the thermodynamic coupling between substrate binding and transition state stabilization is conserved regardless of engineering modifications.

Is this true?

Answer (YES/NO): YES